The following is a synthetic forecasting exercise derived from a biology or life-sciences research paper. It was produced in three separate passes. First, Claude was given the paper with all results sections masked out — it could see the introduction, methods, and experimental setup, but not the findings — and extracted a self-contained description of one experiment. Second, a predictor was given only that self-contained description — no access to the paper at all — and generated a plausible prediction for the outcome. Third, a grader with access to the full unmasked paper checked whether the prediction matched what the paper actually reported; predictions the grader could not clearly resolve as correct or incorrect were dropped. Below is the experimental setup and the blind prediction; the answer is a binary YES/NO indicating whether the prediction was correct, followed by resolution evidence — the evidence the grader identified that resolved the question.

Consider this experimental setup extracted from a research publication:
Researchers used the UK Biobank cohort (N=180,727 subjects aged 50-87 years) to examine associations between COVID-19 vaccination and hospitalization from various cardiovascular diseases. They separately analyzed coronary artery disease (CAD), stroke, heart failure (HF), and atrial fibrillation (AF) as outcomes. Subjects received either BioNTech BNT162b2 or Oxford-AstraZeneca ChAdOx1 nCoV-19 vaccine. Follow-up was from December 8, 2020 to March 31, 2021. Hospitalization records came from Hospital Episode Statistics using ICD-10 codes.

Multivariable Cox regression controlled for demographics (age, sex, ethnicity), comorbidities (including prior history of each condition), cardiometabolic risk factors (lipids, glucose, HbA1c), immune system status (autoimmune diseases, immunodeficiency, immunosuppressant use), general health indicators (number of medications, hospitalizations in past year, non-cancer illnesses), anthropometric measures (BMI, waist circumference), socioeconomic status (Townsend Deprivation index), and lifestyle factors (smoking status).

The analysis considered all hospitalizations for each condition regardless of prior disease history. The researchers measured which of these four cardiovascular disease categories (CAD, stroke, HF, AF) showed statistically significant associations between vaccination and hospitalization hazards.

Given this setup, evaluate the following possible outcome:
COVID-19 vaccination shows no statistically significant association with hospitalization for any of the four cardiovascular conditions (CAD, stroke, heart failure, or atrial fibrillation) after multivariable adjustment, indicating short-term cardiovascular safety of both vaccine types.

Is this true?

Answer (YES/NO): NO